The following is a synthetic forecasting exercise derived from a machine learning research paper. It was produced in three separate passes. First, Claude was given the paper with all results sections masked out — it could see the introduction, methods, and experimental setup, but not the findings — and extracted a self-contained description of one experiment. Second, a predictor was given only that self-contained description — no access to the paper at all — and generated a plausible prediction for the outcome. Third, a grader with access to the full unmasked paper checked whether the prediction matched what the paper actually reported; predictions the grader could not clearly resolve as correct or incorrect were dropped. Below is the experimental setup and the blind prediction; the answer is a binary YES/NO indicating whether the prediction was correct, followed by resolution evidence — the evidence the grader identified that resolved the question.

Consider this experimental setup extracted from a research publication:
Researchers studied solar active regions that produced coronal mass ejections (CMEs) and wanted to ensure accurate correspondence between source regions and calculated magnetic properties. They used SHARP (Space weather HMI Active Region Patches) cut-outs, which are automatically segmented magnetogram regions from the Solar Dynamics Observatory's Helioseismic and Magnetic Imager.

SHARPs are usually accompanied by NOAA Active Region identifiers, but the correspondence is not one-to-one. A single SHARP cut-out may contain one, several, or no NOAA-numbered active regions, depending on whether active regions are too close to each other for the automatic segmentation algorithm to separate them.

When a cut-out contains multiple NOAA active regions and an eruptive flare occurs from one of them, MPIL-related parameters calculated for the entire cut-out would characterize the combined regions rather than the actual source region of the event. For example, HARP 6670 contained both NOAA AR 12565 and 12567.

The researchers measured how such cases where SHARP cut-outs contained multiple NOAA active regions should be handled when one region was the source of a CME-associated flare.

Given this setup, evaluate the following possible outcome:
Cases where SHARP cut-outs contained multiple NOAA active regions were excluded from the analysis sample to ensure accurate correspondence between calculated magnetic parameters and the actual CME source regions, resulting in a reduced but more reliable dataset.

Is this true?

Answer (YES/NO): YES